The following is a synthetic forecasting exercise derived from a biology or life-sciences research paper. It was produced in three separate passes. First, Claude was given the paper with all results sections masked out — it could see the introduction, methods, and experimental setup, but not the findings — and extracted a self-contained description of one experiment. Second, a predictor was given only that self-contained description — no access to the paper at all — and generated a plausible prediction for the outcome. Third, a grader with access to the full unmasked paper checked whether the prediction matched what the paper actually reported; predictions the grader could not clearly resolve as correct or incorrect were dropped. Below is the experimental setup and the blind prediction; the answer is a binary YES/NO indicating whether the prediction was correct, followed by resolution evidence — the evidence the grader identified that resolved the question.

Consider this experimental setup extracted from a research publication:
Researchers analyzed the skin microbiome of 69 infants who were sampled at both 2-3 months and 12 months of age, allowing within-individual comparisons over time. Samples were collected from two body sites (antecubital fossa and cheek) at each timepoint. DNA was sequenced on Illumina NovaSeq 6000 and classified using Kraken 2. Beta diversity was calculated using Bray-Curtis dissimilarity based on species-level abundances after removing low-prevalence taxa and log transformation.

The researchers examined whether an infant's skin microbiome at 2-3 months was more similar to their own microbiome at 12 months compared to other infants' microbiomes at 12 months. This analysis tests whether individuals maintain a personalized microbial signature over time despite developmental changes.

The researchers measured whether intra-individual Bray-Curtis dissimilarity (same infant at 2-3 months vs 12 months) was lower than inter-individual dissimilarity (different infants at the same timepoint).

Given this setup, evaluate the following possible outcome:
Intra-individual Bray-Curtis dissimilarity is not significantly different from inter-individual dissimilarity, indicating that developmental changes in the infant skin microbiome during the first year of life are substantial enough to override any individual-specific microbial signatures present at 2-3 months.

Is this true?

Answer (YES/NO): NO